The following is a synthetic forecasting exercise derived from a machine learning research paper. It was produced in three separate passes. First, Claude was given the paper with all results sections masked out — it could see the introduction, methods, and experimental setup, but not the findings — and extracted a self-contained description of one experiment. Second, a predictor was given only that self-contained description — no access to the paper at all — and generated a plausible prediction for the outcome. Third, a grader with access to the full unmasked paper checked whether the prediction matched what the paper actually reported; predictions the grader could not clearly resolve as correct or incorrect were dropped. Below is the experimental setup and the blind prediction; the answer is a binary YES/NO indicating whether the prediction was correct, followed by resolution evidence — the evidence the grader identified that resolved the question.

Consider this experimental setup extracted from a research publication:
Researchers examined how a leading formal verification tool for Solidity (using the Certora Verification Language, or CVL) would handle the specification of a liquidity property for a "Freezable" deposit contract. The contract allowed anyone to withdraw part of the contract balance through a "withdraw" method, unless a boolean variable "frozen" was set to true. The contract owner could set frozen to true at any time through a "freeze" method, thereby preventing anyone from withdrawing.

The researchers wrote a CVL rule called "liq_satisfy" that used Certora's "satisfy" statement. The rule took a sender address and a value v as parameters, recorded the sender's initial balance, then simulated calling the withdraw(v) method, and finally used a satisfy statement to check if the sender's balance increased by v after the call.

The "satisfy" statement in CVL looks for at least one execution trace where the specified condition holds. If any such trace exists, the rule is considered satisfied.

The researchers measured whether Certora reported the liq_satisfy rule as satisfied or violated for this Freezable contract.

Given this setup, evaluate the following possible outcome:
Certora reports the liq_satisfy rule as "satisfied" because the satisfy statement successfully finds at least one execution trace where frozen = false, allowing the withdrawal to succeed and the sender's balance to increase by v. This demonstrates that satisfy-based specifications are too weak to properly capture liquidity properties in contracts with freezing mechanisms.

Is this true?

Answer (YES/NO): YES